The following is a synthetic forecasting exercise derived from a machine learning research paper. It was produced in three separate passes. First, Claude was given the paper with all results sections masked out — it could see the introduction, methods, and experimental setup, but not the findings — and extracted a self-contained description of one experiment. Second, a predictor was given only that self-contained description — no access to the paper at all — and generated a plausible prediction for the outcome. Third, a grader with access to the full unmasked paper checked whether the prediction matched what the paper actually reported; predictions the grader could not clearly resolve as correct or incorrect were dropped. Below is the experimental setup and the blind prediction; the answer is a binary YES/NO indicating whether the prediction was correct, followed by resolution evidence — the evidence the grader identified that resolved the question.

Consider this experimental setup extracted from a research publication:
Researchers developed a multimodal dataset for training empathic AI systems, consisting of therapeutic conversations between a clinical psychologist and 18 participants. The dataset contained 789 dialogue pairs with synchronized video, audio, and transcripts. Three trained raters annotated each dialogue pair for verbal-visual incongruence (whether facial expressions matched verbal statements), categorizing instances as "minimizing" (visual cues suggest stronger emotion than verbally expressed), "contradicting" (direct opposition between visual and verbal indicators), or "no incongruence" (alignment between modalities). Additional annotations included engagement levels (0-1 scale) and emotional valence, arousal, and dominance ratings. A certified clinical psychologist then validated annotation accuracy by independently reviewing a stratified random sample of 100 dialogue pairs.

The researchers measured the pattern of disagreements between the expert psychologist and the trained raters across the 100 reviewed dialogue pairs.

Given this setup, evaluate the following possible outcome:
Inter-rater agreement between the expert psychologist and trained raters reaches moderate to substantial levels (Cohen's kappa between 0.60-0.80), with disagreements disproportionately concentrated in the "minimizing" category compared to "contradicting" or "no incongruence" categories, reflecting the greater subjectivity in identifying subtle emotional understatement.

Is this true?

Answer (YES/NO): NO